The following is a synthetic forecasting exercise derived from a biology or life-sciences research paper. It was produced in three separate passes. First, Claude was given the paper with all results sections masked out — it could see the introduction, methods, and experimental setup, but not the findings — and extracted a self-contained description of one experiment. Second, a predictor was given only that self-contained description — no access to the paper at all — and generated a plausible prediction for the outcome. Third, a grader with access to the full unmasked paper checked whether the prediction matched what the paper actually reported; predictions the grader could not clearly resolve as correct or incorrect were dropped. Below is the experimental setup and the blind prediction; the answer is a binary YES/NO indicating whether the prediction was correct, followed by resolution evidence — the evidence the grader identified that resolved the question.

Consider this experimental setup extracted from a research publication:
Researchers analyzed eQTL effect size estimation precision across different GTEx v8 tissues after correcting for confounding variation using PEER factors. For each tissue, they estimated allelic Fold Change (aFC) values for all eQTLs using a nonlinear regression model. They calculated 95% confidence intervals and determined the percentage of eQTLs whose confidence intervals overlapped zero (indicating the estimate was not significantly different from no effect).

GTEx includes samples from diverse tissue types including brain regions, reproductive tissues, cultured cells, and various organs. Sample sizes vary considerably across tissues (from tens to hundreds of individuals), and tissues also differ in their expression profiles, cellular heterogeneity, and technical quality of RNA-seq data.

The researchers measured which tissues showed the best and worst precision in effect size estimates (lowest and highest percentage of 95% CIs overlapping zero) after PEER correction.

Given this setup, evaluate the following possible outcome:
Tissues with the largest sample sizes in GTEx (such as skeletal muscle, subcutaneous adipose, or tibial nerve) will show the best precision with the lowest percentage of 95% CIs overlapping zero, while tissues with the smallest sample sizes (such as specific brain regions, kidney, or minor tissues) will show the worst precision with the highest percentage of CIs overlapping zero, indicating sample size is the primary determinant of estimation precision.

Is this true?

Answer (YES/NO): NO